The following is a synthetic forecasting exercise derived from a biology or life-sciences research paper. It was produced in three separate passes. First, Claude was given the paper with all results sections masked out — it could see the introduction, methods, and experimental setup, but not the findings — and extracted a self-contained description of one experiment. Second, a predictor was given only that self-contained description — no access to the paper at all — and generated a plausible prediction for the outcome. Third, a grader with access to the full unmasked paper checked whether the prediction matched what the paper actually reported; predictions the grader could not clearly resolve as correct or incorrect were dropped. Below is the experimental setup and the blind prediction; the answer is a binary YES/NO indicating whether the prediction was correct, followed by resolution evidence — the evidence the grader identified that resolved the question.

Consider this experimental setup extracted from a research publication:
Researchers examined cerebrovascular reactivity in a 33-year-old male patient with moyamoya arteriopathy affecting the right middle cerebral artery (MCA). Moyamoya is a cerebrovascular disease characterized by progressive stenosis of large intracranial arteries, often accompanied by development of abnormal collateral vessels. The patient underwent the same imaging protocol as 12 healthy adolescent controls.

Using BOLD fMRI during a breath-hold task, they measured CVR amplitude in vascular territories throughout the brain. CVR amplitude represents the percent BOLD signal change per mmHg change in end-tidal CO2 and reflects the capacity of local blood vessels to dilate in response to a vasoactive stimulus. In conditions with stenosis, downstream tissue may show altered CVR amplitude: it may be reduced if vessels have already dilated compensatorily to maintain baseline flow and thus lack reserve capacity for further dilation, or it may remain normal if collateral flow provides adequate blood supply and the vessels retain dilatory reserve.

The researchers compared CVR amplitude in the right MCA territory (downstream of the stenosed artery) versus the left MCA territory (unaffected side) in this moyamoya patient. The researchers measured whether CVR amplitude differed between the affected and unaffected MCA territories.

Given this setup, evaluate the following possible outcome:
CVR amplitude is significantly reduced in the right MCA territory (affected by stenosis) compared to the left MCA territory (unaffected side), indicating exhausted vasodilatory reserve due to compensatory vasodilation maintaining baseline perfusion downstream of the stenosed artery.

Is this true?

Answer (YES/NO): NO